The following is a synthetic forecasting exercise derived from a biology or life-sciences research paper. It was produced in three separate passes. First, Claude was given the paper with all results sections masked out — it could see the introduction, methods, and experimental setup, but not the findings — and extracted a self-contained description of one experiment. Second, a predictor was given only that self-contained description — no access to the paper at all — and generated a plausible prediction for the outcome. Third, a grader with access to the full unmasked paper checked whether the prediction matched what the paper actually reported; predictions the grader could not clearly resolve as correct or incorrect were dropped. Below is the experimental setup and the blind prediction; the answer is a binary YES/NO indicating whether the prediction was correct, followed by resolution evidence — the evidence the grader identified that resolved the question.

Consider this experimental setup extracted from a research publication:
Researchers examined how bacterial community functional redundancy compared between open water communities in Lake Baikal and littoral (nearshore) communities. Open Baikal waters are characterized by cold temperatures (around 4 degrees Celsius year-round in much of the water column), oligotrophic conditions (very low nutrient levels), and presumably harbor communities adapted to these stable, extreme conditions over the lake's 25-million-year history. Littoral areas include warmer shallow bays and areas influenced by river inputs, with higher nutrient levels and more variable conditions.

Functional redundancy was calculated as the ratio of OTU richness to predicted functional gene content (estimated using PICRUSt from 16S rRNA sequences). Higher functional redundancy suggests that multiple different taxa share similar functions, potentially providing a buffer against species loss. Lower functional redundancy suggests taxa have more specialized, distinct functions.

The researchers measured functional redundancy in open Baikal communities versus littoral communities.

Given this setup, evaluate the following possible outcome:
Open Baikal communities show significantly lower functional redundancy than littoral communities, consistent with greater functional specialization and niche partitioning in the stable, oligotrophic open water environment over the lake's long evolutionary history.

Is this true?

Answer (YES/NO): YES